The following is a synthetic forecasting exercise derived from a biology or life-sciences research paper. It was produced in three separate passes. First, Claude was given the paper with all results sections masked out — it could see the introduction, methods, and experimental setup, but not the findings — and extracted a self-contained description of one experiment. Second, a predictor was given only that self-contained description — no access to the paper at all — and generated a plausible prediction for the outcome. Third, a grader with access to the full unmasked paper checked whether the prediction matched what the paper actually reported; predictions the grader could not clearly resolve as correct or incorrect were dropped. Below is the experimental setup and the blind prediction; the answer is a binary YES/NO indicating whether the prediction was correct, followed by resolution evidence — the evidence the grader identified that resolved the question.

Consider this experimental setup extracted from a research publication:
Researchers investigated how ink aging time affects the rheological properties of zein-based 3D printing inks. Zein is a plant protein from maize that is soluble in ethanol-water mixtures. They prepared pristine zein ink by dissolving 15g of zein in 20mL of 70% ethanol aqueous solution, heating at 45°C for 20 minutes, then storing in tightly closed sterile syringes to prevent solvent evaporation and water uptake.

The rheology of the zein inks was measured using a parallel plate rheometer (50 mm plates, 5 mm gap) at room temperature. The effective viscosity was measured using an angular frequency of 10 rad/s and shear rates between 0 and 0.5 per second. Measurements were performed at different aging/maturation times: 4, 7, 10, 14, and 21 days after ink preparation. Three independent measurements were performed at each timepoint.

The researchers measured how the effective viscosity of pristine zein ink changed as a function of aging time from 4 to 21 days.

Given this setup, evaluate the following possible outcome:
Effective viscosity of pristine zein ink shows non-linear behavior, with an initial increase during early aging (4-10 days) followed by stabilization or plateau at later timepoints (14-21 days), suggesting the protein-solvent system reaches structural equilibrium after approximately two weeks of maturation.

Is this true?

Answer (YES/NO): NO